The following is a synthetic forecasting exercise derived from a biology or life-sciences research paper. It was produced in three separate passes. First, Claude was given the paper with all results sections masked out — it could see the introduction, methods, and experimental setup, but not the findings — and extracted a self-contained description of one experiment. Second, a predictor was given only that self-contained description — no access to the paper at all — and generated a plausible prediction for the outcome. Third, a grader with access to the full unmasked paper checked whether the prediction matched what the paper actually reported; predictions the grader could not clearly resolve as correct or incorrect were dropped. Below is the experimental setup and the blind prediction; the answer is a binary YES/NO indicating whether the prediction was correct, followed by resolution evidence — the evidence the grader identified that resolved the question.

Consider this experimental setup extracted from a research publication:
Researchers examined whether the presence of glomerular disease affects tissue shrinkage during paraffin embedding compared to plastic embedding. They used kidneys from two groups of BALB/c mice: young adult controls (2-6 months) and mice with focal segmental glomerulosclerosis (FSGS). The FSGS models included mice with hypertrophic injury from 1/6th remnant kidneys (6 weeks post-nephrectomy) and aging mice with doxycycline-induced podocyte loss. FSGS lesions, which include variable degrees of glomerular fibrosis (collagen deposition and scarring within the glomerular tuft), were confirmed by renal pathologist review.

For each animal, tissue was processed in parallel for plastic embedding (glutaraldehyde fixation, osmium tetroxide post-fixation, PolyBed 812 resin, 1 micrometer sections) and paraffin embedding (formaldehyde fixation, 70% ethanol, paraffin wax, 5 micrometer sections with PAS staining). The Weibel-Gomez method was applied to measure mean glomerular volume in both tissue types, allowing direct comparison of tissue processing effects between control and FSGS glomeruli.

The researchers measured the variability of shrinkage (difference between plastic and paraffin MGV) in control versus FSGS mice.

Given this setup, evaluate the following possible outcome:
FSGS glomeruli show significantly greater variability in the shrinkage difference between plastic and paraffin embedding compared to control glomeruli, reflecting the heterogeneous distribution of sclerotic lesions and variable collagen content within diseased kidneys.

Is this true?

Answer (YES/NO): YES